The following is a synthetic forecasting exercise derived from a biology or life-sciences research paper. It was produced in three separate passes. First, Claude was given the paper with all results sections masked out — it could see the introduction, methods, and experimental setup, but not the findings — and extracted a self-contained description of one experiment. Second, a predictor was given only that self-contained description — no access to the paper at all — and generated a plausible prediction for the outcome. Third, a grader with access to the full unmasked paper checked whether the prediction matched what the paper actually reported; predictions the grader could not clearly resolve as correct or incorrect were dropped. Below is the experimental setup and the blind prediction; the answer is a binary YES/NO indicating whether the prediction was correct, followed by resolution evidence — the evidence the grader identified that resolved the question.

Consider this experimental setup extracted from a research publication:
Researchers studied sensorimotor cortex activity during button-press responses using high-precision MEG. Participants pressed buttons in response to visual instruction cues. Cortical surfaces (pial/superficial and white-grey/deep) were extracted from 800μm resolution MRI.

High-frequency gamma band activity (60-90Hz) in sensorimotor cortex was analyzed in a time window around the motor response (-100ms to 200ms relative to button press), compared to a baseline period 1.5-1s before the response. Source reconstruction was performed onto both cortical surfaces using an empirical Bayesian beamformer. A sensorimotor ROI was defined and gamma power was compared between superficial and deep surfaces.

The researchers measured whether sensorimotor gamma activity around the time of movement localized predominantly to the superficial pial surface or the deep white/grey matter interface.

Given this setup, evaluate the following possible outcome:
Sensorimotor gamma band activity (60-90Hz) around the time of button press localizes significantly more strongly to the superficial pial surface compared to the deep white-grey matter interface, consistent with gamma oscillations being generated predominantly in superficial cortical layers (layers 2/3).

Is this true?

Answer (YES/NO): YES